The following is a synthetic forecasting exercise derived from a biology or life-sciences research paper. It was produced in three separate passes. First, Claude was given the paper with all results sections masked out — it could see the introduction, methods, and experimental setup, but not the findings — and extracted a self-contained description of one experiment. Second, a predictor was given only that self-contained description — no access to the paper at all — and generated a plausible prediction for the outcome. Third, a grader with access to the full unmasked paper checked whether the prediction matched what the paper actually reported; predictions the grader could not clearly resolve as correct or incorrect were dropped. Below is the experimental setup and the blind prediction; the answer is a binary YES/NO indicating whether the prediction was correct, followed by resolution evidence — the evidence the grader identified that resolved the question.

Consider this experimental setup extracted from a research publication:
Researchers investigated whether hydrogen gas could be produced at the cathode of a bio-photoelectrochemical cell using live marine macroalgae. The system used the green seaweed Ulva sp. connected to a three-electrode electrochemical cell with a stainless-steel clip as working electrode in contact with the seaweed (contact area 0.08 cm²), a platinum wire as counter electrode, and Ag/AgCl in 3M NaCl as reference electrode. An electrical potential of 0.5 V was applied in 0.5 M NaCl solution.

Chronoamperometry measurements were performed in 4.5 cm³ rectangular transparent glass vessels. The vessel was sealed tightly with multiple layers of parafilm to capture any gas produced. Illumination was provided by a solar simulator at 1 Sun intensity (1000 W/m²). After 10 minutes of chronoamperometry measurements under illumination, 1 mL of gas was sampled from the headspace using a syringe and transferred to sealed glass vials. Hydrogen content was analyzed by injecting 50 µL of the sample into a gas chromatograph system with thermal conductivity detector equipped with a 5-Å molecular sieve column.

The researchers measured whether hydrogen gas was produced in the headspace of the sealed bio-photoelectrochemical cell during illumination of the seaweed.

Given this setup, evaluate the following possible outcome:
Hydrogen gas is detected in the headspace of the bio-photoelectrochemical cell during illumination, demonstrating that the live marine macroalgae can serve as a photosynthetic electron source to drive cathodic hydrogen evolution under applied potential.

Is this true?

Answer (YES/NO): YES